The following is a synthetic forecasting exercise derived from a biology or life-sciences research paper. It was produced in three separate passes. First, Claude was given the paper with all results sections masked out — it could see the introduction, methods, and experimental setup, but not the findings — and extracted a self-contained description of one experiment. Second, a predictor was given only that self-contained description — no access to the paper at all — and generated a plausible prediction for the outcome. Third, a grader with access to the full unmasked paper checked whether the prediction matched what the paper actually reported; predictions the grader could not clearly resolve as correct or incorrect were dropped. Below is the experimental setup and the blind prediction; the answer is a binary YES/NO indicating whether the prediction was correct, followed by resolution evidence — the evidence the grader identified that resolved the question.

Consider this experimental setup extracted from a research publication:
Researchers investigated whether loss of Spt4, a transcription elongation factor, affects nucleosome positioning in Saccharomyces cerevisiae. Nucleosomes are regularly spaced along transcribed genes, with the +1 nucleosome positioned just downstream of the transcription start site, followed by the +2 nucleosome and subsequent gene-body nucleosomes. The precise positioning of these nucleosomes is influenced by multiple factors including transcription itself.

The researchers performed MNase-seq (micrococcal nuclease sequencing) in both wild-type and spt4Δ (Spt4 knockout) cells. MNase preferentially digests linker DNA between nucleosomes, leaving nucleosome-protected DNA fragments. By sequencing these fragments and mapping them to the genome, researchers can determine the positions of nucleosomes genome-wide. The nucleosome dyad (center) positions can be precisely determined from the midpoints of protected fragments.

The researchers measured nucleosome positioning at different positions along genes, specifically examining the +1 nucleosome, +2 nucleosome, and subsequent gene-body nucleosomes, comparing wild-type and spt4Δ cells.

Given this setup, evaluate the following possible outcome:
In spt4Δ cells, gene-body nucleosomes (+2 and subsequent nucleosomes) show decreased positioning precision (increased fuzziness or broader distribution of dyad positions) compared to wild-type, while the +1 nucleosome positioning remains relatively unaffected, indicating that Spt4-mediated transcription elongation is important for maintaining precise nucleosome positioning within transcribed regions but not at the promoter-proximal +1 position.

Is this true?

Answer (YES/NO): NO